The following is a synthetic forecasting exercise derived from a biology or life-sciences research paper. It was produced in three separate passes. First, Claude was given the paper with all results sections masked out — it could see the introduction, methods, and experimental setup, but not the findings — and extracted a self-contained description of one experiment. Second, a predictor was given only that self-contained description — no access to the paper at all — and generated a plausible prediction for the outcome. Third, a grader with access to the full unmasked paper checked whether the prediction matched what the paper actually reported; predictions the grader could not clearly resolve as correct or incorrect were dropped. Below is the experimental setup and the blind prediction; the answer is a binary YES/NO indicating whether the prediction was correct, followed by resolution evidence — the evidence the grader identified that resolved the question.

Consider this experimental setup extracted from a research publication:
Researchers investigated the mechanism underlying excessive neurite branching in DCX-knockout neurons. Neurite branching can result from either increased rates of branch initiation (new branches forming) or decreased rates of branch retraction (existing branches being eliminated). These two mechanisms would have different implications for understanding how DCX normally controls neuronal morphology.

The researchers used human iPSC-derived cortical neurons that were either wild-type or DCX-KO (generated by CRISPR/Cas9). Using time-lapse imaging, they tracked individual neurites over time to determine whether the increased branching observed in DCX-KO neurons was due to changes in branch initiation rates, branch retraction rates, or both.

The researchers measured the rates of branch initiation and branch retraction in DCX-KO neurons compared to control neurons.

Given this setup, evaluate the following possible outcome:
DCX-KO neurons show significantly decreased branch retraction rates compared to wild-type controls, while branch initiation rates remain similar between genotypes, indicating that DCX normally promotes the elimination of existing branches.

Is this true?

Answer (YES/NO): NO